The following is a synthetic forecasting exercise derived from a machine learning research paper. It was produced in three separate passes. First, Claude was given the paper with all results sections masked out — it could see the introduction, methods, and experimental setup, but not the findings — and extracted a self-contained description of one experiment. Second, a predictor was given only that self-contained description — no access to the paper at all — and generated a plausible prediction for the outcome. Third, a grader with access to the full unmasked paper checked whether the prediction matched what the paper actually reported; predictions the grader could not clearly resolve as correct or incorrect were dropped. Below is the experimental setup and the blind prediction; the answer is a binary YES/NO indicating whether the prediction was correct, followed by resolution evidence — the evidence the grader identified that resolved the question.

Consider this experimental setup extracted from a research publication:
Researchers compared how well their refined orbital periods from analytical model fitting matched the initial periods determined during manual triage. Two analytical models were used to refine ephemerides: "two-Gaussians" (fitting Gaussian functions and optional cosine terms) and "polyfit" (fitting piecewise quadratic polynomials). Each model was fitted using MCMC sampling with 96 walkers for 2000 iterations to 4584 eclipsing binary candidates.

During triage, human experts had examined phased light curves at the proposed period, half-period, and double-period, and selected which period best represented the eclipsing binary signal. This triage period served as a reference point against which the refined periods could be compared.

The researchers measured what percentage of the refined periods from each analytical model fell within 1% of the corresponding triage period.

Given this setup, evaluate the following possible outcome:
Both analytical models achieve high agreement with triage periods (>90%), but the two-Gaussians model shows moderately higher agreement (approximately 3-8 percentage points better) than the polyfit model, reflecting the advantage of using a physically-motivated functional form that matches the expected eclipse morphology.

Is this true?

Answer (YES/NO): NO